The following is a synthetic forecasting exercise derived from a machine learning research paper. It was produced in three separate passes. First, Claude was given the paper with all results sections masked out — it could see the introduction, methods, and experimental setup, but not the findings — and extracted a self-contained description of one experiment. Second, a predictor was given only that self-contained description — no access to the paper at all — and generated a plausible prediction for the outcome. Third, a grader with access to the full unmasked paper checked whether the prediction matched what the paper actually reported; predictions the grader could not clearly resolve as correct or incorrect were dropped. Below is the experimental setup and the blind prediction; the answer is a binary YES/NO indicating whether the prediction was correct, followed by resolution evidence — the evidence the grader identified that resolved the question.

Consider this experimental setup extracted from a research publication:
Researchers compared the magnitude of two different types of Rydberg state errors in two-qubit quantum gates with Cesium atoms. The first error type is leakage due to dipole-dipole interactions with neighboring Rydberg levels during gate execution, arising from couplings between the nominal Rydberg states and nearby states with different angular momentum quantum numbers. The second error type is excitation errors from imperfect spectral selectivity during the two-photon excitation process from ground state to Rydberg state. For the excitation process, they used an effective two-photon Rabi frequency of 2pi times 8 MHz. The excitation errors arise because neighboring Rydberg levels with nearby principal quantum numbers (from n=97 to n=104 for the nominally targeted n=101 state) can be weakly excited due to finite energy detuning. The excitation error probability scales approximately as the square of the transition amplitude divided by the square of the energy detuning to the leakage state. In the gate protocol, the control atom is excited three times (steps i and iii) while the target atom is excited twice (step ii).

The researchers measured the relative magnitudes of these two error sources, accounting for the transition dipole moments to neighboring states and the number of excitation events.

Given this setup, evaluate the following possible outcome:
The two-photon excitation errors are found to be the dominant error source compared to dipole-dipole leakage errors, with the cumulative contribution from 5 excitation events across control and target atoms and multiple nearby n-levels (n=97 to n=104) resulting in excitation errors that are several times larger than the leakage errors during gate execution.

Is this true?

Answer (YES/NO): YES